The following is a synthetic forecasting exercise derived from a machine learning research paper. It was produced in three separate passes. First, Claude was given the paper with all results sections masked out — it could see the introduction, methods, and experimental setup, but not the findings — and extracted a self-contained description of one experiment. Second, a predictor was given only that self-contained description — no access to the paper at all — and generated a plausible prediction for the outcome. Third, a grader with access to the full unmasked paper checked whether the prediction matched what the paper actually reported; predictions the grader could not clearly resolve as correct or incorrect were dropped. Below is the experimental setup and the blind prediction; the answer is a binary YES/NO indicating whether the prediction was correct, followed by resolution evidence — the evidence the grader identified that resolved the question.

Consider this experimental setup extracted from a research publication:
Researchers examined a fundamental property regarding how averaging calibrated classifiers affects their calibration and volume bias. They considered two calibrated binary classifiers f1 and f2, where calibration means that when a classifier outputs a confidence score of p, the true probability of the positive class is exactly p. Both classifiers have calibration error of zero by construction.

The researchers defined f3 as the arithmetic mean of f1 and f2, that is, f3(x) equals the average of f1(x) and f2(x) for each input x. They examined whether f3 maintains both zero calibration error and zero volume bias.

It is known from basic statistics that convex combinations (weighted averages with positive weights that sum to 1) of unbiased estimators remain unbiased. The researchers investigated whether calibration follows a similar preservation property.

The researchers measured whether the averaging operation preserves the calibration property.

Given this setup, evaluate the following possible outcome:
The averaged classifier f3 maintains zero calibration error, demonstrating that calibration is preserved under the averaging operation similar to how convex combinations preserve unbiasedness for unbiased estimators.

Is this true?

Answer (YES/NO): NO